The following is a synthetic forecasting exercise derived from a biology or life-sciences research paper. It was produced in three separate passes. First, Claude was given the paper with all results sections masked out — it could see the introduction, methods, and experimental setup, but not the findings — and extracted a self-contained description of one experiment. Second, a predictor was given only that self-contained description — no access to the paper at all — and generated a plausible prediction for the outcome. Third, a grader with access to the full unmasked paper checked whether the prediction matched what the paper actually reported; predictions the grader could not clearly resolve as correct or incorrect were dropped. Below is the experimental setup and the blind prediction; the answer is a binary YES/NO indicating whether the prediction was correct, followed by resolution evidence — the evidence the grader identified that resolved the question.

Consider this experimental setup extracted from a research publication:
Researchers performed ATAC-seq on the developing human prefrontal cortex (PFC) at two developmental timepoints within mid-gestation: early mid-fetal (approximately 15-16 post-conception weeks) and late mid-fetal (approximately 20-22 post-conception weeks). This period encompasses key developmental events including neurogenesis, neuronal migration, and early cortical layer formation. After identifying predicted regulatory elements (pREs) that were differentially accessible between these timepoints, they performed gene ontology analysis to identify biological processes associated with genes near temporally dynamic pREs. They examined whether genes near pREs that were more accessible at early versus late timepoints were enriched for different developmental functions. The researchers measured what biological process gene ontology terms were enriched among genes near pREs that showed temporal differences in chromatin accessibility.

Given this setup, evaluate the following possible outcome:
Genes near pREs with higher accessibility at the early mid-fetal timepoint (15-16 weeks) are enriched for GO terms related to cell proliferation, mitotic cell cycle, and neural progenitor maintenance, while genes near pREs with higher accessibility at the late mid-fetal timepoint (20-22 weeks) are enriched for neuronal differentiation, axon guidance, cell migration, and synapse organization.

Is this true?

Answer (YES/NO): NO